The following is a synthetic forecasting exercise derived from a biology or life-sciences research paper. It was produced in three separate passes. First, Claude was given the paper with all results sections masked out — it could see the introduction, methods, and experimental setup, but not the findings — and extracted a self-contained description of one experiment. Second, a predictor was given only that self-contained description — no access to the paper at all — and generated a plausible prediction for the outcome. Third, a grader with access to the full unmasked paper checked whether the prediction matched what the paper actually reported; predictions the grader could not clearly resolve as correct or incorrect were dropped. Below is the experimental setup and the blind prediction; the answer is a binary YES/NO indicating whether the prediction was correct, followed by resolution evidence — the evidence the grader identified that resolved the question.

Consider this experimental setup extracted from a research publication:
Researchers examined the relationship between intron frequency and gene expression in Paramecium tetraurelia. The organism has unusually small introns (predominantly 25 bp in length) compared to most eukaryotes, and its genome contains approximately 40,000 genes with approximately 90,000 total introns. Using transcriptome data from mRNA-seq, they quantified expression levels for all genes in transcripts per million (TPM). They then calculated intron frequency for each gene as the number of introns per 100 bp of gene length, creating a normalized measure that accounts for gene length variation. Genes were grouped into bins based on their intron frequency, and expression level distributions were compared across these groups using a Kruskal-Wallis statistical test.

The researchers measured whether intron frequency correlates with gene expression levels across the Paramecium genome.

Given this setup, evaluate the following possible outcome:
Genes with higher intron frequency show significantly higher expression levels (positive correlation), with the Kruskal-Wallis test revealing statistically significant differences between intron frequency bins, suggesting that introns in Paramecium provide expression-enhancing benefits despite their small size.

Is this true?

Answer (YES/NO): YES